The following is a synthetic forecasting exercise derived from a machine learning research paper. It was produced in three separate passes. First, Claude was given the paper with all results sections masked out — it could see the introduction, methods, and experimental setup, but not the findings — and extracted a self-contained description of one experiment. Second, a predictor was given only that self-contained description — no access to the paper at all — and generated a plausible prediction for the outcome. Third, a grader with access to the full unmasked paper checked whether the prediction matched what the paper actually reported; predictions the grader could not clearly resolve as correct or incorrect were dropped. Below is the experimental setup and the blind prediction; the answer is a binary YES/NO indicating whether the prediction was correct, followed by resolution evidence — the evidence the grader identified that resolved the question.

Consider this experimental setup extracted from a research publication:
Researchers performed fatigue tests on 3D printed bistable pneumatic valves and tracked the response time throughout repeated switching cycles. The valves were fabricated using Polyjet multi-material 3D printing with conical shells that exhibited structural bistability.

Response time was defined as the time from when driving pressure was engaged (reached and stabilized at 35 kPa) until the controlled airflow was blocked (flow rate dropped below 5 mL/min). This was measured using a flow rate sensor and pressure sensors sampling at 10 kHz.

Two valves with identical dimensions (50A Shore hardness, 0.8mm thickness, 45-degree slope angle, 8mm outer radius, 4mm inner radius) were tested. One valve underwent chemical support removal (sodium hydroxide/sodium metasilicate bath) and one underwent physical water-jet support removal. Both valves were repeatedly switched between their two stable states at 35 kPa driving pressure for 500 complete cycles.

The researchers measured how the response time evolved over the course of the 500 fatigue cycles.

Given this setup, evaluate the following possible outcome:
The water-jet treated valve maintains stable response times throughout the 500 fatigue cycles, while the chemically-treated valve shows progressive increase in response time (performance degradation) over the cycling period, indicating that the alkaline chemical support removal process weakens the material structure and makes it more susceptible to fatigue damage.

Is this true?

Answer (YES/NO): NO